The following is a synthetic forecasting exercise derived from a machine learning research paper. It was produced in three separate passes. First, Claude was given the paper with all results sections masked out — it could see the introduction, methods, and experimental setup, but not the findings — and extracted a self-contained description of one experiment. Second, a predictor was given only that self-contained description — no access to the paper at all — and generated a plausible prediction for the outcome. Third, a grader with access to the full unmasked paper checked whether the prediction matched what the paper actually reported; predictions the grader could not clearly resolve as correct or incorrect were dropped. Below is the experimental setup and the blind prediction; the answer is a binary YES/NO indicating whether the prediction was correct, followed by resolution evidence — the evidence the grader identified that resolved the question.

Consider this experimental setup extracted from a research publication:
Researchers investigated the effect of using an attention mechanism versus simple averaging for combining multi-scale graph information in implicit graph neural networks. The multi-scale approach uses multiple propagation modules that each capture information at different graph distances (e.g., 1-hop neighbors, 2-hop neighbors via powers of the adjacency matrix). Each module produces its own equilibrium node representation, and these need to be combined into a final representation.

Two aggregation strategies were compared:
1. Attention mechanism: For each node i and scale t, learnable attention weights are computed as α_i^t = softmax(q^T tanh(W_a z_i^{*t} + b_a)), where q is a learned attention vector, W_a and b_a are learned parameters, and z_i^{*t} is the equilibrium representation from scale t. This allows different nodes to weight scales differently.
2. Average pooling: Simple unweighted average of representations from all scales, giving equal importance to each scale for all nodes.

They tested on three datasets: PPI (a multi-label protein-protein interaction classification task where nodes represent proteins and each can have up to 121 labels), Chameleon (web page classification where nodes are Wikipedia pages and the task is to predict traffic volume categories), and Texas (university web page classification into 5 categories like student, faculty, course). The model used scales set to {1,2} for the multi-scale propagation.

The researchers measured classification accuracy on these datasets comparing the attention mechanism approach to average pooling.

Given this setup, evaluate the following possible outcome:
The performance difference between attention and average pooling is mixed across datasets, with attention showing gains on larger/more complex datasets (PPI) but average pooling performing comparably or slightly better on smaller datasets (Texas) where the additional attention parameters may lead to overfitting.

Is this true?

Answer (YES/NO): NO